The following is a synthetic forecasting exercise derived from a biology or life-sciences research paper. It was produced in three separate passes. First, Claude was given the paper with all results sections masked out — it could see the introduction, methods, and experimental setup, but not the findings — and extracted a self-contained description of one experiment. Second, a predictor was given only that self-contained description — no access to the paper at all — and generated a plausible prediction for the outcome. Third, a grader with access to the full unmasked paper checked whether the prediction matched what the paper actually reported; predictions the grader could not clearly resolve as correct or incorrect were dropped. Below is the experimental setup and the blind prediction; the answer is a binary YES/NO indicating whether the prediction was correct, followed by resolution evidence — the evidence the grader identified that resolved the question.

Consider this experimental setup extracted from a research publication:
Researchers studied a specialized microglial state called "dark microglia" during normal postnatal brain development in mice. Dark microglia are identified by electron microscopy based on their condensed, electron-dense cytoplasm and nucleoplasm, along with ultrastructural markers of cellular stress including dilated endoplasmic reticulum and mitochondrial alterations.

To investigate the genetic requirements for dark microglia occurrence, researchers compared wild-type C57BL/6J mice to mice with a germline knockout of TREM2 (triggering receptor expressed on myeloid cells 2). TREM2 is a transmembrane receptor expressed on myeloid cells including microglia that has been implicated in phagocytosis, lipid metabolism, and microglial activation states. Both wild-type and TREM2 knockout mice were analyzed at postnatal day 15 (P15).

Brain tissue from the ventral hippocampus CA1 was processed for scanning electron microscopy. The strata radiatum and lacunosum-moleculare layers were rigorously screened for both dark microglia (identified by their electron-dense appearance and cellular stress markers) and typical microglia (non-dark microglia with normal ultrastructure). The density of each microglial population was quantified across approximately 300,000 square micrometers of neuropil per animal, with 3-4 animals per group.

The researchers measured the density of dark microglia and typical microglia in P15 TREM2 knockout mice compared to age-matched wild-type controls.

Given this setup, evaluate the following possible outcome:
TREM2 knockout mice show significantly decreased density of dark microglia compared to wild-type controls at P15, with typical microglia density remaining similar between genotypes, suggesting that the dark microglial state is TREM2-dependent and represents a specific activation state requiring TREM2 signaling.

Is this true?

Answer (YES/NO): YES